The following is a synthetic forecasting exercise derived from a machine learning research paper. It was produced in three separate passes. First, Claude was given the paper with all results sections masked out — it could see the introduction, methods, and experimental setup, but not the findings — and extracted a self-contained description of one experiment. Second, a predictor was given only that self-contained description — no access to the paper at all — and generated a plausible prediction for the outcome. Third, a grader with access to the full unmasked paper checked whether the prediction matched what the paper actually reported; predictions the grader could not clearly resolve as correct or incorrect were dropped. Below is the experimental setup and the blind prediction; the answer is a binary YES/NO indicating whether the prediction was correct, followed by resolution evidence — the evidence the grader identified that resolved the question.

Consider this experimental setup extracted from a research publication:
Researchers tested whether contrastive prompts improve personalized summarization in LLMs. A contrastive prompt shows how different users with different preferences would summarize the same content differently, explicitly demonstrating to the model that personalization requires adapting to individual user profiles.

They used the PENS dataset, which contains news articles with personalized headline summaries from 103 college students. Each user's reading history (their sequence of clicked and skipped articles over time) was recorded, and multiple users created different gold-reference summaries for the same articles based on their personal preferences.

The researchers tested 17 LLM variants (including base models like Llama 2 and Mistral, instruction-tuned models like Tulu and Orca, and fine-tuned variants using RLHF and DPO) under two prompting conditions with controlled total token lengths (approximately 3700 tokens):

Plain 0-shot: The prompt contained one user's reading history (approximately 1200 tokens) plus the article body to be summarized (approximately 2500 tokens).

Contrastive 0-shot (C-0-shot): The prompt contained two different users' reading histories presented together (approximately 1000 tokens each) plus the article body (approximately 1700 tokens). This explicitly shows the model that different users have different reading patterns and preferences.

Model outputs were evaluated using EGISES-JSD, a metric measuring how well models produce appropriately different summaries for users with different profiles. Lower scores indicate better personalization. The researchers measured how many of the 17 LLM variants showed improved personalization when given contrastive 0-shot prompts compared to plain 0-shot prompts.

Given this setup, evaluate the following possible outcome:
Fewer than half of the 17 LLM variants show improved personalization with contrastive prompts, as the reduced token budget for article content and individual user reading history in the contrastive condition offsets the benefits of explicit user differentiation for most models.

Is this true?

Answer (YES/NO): NO